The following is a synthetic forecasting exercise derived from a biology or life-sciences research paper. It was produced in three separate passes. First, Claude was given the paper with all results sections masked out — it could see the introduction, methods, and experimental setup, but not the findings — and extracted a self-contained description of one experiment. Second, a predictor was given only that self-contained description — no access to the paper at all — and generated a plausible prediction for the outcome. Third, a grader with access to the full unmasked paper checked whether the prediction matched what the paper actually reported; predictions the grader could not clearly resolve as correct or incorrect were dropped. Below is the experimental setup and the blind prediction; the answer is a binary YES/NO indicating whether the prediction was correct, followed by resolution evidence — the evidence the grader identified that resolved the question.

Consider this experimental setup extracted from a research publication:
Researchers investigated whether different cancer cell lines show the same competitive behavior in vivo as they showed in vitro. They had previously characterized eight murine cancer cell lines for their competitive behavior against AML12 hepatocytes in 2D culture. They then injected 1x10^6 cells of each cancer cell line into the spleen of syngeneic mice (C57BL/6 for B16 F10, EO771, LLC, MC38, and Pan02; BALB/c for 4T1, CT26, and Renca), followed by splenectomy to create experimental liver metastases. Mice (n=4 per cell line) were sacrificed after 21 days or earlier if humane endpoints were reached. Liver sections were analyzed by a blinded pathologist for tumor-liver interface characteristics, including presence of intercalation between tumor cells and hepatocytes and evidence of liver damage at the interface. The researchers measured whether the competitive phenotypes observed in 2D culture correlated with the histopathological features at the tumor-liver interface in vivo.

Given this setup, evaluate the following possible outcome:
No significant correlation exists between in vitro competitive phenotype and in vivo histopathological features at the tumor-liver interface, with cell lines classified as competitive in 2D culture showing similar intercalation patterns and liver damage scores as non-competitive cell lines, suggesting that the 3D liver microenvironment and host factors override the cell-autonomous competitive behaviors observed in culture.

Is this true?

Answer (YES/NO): NO